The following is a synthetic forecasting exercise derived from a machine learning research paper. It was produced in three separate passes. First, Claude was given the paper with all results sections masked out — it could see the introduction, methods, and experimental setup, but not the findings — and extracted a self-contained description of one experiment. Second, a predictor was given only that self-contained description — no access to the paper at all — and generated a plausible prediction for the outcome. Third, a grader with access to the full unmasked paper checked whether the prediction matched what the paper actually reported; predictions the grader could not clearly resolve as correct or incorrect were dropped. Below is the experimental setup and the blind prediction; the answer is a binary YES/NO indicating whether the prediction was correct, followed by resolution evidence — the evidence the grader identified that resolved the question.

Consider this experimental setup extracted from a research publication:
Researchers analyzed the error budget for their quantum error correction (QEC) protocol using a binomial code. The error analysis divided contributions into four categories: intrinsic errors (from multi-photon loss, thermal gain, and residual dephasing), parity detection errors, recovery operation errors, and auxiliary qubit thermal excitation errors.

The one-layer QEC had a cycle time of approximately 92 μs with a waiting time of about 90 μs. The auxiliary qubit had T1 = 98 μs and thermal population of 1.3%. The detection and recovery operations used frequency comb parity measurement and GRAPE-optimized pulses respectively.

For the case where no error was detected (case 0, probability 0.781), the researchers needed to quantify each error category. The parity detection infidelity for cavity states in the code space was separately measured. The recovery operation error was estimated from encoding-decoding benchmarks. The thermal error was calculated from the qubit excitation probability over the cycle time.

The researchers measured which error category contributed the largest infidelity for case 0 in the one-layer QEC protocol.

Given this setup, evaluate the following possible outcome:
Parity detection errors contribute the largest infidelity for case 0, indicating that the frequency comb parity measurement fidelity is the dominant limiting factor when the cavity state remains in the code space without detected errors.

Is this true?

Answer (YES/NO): NO